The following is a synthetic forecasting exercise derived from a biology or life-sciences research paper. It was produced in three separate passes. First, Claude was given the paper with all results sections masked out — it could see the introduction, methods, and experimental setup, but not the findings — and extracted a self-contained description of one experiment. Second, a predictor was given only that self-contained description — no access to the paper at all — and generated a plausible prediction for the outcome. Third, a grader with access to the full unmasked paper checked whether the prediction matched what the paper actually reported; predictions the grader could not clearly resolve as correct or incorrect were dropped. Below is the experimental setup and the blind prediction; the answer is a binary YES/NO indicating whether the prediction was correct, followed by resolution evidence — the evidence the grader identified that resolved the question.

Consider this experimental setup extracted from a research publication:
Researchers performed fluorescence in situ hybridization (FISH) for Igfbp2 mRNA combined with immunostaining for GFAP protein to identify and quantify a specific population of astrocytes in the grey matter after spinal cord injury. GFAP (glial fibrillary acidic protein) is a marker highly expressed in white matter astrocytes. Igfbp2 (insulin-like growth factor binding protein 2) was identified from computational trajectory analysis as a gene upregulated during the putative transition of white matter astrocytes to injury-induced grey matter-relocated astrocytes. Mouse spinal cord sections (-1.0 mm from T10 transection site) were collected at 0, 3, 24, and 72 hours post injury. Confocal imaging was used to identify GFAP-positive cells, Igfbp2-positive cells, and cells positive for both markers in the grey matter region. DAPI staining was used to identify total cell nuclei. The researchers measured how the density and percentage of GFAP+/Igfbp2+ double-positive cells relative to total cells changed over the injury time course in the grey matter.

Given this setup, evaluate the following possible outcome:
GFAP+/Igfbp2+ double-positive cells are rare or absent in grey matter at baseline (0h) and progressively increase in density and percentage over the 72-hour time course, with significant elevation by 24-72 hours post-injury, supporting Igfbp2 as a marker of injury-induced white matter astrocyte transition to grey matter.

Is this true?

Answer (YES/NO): YES